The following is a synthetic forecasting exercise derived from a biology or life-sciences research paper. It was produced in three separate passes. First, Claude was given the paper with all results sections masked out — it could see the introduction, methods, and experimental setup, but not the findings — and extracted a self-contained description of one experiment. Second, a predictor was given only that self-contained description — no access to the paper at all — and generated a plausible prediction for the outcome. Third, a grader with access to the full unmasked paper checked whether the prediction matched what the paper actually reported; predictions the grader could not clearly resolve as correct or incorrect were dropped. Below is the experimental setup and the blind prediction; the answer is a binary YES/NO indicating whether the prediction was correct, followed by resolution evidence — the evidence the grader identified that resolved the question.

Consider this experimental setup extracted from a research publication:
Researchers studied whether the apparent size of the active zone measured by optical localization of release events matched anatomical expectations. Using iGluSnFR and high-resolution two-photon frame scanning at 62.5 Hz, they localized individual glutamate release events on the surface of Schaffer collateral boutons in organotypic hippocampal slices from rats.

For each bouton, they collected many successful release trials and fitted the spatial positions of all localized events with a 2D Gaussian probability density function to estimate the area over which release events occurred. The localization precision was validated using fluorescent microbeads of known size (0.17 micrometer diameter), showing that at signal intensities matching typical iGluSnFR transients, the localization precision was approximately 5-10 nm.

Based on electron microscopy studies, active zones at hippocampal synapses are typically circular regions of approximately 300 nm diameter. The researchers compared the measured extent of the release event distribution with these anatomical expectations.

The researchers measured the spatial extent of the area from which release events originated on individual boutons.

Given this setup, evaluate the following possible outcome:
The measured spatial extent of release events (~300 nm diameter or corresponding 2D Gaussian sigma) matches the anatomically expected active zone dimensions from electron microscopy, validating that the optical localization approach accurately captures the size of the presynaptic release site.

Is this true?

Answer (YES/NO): NO